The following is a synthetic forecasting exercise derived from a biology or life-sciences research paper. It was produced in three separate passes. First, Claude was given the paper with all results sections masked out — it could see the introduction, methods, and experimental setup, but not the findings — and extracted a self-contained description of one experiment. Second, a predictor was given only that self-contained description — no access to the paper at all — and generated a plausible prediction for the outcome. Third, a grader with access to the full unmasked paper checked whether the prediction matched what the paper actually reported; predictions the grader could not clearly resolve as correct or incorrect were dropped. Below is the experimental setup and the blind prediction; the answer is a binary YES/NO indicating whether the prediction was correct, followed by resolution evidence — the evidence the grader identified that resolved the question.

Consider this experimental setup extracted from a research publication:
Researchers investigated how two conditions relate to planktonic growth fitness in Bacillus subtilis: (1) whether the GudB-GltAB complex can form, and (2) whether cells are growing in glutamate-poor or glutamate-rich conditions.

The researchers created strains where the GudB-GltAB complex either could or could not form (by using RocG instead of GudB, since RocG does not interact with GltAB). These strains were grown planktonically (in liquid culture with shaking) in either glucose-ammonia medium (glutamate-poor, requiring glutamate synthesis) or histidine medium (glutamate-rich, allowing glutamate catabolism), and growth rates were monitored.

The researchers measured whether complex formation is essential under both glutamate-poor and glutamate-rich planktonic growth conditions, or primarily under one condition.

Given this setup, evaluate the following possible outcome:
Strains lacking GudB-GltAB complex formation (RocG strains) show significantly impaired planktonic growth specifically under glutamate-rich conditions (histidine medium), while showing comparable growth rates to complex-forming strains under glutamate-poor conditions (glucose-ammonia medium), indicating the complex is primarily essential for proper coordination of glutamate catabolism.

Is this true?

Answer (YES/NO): NO